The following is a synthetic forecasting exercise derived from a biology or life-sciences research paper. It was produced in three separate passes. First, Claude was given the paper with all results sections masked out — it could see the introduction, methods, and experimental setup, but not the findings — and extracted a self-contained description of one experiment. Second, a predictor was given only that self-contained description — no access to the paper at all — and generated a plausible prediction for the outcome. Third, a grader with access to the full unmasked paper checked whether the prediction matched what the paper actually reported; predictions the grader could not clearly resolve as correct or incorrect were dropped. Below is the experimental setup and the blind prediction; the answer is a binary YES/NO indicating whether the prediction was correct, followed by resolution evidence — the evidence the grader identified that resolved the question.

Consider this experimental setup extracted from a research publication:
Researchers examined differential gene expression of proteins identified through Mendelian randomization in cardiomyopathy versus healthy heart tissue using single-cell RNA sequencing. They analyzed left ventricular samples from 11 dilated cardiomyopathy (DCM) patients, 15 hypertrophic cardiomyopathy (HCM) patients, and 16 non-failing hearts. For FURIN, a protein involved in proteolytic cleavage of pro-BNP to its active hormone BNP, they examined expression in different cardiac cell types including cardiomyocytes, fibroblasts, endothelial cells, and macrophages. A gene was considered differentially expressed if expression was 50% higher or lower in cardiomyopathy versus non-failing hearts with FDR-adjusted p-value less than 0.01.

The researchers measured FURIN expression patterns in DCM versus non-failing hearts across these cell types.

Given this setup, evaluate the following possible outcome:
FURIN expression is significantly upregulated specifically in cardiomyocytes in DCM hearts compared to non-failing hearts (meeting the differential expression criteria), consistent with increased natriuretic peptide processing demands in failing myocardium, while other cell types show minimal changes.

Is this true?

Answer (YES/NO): NO